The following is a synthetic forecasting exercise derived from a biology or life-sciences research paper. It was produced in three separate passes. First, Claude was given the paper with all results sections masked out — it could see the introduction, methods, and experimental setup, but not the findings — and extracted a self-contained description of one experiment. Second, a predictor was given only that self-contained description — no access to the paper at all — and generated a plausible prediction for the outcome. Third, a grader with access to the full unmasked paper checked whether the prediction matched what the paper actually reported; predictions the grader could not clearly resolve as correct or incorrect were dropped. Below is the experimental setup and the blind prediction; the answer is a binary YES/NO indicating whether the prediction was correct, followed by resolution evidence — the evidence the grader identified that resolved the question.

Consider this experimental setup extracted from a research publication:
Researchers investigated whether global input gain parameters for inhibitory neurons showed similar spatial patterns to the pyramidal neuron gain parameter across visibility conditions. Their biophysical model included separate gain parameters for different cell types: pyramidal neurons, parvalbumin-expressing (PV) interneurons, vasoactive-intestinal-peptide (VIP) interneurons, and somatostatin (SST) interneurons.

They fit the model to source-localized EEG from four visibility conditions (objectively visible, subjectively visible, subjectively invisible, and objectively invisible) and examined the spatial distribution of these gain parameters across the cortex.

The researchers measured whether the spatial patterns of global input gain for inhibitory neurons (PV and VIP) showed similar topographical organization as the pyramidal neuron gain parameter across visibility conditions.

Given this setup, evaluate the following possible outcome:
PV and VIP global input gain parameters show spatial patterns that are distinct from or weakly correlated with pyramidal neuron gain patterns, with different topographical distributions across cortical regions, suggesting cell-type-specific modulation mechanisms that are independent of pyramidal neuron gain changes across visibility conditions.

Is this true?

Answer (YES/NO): NO